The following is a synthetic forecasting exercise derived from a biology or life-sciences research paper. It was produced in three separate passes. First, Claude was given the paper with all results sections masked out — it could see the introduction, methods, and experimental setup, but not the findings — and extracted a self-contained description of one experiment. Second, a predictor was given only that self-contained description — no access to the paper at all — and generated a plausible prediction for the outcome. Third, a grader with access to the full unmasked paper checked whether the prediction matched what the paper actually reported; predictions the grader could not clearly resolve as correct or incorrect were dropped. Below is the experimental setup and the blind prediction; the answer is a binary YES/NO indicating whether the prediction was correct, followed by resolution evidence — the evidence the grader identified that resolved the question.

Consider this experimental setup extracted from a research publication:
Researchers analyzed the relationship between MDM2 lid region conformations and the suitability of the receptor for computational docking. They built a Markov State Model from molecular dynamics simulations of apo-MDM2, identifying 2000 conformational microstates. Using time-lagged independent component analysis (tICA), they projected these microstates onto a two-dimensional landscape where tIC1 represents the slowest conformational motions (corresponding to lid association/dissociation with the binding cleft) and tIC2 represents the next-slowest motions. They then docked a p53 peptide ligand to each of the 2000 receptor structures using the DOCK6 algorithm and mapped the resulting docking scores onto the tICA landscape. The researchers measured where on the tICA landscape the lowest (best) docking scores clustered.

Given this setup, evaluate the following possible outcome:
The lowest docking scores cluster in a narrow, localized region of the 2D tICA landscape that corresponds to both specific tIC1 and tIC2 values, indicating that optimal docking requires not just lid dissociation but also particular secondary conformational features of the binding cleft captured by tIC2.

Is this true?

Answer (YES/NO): NO